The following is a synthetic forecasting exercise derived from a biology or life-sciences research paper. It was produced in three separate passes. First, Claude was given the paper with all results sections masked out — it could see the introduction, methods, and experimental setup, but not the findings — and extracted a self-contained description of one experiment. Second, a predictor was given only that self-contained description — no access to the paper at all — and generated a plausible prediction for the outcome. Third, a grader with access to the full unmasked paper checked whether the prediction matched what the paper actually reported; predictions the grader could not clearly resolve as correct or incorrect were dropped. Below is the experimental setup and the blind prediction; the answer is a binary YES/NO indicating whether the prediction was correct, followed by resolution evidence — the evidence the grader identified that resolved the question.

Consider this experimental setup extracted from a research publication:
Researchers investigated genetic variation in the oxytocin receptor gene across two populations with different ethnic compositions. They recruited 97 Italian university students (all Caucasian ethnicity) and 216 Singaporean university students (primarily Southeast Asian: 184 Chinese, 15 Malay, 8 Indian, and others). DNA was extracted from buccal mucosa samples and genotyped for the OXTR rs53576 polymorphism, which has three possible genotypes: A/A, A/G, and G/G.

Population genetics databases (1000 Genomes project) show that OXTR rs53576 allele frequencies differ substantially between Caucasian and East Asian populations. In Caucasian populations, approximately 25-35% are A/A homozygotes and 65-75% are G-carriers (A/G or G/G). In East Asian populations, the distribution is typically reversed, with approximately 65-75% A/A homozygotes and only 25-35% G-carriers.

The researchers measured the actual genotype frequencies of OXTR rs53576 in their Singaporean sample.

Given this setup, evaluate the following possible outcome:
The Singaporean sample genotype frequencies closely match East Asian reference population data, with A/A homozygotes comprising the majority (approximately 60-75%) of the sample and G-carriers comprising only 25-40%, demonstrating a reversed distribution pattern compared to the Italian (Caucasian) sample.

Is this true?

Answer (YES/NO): NO